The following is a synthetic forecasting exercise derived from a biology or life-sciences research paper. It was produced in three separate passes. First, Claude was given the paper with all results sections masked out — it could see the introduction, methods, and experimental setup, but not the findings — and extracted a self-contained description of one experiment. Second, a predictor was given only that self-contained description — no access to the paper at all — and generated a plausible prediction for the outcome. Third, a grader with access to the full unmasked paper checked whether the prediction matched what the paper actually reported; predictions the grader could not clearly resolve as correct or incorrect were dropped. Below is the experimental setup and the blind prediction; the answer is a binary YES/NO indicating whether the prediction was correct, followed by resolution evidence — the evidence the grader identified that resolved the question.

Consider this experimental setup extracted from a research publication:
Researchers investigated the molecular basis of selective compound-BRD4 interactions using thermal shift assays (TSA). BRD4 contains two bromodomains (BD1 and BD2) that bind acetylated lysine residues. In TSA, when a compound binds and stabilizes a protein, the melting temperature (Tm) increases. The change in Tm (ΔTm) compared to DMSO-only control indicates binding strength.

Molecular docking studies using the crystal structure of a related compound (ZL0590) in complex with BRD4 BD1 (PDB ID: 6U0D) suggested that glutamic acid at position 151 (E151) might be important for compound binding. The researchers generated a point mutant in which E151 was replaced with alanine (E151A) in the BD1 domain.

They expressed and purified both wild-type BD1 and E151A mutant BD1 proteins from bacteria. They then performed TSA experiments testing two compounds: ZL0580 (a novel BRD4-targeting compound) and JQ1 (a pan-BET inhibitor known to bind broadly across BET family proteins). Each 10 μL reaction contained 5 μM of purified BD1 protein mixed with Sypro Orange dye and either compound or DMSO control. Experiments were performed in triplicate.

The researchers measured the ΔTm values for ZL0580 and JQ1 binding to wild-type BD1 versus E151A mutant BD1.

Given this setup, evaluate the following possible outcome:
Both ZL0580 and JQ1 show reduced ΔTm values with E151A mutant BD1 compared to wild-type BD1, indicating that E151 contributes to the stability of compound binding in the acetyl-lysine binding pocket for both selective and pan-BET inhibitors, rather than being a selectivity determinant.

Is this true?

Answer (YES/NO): NO